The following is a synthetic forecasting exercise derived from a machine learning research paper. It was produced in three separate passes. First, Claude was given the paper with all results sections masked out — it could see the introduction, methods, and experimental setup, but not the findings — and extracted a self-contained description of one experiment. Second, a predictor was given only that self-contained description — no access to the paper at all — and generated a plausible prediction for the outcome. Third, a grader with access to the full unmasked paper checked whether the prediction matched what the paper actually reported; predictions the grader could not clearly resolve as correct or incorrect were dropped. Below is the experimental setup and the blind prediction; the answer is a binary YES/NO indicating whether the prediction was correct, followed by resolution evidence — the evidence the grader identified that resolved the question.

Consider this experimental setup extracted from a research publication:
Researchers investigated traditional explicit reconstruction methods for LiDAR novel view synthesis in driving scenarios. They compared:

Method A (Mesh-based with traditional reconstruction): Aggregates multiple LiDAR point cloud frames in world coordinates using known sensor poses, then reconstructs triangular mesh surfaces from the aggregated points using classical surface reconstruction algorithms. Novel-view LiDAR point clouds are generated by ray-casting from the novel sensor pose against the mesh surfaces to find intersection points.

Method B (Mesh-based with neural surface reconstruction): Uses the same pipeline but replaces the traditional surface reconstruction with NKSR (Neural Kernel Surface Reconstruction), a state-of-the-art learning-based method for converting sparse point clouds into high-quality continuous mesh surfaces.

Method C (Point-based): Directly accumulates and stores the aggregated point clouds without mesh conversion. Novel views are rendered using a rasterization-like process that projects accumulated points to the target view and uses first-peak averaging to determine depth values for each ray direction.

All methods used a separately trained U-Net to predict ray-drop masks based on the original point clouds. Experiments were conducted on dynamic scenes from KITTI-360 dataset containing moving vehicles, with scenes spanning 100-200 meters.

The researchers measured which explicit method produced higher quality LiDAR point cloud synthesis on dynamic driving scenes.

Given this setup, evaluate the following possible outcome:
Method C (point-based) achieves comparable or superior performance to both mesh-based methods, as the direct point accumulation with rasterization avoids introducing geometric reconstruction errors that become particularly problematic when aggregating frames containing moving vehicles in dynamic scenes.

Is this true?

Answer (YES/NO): NO